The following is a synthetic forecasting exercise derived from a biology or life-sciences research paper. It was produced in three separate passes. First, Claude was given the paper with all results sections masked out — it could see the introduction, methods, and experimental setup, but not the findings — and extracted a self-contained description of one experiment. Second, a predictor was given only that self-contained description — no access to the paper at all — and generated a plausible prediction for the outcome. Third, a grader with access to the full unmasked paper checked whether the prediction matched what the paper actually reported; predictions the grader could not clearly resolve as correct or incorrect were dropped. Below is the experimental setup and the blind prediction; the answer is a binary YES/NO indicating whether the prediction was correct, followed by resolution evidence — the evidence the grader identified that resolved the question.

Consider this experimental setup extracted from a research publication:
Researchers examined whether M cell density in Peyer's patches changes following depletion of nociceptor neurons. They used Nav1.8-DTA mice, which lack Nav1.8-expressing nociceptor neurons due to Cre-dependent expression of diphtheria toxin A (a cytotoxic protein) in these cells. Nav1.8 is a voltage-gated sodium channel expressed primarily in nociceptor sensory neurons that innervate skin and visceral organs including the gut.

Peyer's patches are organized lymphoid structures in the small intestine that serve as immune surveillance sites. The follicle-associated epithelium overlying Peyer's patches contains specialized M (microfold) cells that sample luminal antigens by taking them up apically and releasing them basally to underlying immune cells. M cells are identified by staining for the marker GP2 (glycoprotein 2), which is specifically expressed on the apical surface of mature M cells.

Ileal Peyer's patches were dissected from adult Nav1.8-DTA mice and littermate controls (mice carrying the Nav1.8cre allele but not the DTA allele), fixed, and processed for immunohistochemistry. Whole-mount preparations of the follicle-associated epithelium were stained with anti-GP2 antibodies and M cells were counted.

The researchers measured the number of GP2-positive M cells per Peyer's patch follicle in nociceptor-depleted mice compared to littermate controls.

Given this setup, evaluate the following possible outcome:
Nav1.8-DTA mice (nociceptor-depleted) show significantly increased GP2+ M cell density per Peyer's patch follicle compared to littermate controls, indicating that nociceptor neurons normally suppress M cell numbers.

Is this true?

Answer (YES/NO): YES